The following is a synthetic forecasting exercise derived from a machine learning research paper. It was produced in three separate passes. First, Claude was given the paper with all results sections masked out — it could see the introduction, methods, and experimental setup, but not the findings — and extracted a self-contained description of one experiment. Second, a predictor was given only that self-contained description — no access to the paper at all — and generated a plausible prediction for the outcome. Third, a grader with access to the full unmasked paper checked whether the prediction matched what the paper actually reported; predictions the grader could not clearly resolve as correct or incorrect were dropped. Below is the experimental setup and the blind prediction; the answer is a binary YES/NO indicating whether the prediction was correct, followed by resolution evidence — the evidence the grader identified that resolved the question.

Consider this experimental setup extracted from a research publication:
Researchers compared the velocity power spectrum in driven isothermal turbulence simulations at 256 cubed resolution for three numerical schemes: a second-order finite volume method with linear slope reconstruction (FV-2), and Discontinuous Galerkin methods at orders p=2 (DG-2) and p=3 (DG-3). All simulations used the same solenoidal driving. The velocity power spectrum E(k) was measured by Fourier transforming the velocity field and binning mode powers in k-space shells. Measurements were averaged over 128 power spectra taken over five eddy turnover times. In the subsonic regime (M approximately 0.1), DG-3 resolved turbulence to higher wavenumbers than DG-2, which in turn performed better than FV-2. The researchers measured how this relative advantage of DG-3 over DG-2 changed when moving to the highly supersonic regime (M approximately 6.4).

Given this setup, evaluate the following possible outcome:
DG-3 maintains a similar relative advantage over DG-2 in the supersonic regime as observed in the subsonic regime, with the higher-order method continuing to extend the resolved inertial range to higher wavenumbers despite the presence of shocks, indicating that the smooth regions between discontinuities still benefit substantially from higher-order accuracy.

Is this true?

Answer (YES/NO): NO